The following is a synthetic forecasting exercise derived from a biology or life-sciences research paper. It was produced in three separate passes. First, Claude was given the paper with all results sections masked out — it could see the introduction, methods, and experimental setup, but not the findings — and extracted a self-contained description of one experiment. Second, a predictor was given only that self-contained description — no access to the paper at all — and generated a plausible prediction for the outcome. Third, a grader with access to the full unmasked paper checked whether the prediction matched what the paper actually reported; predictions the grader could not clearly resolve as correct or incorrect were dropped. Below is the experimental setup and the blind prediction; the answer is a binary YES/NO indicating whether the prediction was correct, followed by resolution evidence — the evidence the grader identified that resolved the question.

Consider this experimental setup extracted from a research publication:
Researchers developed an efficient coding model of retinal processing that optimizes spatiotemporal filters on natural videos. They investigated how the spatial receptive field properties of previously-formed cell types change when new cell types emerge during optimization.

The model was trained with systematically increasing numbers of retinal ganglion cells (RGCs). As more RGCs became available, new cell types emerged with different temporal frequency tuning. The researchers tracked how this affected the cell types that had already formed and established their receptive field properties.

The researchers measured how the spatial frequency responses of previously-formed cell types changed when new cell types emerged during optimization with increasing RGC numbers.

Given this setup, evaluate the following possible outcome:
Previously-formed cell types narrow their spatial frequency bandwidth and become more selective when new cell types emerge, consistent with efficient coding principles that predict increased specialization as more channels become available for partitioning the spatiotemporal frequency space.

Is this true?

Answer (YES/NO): YES